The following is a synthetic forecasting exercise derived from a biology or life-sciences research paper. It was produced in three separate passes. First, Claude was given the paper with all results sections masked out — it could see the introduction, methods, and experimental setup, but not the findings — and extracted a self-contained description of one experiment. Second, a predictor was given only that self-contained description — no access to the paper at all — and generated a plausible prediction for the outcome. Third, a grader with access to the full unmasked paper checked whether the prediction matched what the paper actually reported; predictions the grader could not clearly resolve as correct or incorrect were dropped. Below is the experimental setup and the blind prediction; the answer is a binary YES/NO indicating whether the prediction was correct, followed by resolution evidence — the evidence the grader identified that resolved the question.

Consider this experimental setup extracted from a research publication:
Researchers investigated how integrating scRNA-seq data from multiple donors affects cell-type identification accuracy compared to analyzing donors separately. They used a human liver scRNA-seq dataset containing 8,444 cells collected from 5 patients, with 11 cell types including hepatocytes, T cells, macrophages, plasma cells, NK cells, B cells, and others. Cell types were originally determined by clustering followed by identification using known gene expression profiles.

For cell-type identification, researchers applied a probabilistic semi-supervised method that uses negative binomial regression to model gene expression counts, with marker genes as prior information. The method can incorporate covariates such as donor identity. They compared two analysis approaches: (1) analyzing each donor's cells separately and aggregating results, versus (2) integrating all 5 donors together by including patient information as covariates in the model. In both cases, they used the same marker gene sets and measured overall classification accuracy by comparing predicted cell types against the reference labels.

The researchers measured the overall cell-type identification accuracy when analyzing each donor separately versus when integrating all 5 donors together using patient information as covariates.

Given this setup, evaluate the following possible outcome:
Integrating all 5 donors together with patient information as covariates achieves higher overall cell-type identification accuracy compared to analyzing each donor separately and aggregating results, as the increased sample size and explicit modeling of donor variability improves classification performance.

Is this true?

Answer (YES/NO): YES